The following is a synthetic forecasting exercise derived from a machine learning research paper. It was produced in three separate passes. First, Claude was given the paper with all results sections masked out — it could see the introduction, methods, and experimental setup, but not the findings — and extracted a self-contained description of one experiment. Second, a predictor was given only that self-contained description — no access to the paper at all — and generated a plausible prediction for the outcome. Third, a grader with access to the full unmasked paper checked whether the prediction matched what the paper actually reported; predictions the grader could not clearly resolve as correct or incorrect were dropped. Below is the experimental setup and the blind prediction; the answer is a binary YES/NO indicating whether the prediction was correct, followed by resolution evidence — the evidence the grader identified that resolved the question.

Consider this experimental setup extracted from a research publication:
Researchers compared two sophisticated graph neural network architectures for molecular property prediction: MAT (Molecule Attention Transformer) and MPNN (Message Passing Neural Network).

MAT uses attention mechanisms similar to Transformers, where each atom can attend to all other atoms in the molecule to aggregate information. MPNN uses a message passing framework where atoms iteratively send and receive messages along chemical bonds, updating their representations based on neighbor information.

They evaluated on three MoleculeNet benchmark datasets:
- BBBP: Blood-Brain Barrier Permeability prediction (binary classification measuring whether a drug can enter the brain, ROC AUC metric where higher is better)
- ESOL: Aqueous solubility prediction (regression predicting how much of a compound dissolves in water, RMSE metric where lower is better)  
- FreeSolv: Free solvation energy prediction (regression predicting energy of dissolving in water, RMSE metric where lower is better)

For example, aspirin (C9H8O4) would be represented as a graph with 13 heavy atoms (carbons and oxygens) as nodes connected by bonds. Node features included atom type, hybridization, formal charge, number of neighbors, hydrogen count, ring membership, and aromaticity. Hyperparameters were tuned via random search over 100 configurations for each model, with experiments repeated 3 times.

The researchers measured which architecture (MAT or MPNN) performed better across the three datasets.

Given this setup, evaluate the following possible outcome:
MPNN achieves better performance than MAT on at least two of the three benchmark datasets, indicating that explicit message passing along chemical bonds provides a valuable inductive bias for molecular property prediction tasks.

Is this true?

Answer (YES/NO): NO